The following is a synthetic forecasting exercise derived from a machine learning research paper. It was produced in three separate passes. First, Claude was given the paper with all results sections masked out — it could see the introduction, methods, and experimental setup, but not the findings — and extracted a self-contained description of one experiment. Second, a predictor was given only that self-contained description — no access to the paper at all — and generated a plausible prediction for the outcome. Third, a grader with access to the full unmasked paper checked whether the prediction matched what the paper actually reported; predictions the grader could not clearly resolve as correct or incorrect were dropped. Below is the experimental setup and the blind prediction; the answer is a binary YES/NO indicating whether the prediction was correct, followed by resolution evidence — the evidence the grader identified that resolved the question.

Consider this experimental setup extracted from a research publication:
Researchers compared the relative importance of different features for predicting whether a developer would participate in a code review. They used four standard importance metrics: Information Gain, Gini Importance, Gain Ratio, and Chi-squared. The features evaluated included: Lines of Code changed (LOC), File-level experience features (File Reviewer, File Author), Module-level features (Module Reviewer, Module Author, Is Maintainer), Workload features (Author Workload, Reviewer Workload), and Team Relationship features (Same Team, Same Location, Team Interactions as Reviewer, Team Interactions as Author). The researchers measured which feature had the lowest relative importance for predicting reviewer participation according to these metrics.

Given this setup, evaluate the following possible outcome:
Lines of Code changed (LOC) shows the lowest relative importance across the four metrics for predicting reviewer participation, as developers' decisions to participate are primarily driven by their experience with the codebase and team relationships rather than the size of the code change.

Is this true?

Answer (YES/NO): YES